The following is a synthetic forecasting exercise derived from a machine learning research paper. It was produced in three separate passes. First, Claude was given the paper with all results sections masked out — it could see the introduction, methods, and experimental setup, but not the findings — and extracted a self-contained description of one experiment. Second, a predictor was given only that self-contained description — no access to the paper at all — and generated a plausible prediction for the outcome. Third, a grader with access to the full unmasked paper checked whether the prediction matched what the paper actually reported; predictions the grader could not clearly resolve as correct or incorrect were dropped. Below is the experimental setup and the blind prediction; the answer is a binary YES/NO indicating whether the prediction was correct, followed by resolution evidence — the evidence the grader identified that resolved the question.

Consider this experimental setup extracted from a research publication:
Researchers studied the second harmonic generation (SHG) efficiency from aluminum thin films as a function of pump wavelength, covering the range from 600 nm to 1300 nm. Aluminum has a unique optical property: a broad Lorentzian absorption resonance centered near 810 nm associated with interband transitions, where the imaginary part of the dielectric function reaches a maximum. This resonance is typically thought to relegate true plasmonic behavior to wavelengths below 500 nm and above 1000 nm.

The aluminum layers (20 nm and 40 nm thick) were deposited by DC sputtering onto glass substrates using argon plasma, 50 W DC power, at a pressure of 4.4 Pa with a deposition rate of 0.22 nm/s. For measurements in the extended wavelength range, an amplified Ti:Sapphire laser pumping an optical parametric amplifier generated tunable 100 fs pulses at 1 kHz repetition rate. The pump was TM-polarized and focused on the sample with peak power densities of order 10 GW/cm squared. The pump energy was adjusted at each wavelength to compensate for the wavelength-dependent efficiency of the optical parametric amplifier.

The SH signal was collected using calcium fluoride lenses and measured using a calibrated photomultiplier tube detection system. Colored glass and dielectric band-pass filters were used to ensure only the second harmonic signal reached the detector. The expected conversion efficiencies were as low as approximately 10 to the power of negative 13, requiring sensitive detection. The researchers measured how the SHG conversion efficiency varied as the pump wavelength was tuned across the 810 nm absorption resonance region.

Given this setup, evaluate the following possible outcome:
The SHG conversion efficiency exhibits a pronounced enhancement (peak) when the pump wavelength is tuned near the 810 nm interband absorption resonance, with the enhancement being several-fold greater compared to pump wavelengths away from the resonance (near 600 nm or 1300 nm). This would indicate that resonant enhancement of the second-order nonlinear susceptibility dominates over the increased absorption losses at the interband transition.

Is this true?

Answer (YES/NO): NO